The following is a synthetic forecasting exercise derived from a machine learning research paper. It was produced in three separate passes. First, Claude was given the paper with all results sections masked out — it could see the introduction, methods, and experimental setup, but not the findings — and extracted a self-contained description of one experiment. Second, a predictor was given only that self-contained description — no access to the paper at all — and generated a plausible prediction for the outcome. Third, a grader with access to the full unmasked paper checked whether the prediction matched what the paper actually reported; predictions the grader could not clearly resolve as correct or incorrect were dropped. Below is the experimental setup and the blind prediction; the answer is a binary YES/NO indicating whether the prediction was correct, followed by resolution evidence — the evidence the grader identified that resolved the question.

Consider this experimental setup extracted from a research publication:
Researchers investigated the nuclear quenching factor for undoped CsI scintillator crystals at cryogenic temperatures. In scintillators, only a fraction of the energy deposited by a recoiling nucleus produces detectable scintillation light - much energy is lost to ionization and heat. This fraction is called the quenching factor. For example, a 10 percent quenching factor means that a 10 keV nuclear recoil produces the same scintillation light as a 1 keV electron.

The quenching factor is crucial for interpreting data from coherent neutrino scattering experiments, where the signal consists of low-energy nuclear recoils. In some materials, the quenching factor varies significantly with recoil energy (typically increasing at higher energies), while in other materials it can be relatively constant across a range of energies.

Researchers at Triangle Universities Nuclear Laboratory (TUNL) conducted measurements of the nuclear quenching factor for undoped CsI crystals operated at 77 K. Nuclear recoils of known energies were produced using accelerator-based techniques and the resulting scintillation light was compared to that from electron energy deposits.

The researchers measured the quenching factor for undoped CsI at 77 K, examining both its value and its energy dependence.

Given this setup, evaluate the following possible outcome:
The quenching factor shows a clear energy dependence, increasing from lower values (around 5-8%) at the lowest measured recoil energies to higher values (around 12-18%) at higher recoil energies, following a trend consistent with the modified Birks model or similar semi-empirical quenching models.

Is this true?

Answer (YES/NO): NO